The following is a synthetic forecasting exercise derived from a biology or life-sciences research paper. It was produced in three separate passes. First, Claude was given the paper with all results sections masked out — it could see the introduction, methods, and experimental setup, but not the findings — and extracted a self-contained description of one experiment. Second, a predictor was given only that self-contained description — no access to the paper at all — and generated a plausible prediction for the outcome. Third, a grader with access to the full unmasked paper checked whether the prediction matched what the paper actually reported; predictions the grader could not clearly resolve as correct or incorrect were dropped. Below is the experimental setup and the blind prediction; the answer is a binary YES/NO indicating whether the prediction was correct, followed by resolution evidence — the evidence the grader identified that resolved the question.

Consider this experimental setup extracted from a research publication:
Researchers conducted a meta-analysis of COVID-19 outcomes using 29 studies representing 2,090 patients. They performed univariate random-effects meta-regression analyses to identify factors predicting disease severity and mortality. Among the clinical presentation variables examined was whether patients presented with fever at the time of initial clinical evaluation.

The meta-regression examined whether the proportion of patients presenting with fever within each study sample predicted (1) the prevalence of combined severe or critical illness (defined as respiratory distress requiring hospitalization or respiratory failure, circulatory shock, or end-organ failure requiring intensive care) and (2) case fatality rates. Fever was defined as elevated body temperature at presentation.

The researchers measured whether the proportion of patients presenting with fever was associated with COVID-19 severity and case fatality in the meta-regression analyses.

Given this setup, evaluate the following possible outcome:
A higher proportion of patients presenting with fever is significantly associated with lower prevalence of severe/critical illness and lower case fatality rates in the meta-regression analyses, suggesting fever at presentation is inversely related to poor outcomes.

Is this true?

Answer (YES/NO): NO